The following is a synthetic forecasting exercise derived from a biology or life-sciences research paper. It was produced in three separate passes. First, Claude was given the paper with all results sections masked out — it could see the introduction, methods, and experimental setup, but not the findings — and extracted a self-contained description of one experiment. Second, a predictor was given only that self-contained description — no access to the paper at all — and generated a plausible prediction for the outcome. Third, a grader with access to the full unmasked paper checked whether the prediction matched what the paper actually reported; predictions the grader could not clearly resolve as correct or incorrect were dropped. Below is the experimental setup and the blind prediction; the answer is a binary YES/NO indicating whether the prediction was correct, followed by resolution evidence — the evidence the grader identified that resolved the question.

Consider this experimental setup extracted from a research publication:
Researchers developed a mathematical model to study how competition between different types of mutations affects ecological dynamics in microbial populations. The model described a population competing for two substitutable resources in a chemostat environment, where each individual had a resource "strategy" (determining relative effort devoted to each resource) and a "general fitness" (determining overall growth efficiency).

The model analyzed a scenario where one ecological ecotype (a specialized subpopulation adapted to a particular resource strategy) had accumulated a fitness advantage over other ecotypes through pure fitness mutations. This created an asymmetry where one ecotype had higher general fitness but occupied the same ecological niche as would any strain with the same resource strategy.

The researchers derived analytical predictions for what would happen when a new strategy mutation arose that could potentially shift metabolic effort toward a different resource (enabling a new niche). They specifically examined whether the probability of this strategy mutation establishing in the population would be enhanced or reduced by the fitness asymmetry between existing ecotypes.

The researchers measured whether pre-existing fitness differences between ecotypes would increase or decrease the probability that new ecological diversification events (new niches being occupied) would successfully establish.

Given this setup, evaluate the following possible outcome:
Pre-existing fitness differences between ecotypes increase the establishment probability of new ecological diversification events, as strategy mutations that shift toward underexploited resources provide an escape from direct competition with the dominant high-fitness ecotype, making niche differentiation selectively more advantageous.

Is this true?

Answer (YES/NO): YES